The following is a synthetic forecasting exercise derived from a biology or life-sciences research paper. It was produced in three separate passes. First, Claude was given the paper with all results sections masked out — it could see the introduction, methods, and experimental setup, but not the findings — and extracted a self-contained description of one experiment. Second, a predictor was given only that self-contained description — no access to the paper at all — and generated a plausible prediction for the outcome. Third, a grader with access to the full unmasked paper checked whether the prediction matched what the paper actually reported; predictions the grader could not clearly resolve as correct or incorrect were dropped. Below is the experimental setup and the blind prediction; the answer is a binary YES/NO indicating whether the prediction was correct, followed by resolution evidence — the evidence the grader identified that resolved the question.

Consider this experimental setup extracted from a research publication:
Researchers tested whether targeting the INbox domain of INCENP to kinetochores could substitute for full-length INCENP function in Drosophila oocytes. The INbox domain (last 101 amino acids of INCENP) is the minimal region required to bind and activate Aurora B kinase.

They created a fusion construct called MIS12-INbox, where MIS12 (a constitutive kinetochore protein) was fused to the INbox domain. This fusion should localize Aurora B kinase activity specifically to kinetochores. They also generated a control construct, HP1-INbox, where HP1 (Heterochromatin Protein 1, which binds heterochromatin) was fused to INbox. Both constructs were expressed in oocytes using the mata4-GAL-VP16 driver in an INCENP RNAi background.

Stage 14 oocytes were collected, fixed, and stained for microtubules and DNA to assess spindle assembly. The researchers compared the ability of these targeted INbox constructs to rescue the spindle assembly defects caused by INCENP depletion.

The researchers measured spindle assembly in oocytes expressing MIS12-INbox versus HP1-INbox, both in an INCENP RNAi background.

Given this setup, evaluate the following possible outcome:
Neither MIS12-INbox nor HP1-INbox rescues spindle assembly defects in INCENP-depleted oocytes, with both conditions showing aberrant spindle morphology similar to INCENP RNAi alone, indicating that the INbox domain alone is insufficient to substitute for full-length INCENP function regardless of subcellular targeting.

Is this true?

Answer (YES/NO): NO